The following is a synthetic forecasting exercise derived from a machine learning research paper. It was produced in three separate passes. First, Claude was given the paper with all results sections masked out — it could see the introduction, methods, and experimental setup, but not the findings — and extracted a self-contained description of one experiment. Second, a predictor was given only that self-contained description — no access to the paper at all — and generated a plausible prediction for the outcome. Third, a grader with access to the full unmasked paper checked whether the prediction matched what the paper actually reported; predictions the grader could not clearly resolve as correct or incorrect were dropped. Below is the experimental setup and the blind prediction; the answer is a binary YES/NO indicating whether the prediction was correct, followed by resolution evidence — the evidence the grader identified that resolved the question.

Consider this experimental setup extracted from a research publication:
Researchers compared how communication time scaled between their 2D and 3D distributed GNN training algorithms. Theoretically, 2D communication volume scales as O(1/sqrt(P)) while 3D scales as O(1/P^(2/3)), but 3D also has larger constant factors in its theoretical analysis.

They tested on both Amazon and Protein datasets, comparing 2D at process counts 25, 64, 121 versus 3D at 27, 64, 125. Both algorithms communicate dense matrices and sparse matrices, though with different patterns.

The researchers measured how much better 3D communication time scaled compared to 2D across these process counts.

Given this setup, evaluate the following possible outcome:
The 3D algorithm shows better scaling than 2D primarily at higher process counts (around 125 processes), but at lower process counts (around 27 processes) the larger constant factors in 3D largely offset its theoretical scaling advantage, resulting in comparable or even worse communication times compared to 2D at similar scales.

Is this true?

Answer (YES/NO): NO